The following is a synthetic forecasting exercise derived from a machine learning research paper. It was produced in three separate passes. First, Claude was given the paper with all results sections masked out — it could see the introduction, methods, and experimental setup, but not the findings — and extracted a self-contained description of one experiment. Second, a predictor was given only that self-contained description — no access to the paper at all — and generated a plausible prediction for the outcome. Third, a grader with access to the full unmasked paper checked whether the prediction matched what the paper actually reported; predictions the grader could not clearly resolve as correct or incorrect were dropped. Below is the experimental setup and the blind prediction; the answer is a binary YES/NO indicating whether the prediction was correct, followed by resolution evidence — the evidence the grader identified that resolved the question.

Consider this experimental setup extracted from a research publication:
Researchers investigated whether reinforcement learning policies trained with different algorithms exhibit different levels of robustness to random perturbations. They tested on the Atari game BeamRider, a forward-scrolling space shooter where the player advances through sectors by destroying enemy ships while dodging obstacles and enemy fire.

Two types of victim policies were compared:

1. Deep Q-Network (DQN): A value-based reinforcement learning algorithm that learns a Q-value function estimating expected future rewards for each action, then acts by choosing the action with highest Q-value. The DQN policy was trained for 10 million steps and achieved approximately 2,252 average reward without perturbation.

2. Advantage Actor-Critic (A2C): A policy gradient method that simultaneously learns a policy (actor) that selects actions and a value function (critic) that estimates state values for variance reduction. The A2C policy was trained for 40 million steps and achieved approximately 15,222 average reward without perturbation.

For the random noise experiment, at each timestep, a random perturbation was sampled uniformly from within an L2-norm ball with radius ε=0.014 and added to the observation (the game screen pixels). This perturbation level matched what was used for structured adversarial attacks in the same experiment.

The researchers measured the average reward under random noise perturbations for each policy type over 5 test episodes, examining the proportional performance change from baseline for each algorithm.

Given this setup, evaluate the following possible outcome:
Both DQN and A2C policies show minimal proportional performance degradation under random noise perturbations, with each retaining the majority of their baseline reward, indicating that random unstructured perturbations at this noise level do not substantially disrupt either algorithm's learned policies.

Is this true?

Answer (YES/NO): NO